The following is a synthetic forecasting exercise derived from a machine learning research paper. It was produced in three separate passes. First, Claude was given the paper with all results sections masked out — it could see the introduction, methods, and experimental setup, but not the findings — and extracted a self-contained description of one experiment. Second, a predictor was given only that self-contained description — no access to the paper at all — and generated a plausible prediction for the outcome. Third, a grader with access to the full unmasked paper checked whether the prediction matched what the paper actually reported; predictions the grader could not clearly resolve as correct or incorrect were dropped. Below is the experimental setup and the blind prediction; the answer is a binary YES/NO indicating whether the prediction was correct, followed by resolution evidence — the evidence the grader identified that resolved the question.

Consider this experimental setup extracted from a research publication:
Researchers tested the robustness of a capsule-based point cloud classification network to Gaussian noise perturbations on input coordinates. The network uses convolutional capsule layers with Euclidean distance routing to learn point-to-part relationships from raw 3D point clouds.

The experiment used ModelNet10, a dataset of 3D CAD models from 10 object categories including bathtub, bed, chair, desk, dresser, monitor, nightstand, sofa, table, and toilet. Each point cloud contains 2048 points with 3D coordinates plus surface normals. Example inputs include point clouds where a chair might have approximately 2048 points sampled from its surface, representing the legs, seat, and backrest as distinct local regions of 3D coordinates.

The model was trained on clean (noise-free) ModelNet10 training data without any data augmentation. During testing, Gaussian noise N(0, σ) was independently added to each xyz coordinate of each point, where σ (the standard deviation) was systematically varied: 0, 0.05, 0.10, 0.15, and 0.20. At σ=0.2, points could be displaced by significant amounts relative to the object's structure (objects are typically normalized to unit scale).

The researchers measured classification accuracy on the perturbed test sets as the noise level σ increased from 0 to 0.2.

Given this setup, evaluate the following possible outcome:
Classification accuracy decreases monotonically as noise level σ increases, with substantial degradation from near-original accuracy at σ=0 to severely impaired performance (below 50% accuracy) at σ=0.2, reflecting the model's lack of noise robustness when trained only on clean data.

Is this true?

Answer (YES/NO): NO